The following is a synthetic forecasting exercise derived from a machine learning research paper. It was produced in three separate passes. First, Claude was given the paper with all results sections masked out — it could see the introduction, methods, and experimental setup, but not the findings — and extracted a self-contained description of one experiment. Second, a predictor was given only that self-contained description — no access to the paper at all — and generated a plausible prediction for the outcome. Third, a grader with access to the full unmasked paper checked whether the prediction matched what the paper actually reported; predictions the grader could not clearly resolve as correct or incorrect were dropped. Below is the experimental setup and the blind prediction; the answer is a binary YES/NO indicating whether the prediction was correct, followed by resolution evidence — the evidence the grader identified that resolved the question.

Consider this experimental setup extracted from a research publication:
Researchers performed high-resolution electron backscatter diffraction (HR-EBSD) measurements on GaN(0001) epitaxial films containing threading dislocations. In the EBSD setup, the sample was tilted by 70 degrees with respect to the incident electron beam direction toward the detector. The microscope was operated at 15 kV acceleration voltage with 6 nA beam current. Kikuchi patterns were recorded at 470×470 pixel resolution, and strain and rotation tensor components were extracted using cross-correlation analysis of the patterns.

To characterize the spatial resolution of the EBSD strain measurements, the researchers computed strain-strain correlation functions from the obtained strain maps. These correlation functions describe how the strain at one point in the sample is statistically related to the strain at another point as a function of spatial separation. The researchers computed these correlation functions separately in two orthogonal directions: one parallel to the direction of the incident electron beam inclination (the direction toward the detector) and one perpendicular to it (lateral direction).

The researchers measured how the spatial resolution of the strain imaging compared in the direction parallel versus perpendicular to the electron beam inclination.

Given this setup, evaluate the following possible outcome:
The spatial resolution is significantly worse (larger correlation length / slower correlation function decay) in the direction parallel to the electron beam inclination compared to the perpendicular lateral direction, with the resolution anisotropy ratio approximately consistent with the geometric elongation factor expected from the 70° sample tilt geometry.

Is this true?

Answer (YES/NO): NO